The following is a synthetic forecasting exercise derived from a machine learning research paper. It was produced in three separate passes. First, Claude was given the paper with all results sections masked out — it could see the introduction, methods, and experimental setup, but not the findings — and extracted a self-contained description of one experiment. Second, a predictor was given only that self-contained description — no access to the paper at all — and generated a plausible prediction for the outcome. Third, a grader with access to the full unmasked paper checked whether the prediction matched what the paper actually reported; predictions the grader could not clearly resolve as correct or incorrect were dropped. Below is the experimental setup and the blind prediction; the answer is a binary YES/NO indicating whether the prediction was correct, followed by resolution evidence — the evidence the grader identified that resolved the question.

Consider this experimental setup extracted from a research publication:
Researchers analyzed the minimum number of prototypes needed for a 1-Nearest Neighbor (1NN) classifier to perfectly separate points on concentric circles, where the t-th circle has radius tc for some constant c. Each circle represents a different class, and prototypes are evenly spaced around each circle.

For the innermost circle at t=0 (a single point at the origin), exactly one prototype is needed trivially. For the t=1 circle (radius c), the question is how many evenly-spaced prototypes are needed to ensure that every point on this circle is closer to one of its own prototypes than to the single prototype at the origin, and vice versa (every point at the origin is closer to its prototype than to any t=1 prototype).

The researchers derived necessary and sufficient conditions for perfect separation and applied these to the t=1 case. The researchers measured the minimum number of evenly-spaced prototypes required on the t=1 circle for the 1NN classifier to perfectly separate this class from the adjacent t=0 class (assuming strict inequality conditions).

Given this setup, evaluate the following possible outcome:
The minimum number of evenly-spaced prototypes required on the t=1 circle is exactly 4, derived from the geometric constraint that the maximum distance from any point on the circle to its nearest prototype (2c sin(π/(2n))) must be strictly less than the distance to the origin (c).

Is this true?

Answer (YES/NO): YES